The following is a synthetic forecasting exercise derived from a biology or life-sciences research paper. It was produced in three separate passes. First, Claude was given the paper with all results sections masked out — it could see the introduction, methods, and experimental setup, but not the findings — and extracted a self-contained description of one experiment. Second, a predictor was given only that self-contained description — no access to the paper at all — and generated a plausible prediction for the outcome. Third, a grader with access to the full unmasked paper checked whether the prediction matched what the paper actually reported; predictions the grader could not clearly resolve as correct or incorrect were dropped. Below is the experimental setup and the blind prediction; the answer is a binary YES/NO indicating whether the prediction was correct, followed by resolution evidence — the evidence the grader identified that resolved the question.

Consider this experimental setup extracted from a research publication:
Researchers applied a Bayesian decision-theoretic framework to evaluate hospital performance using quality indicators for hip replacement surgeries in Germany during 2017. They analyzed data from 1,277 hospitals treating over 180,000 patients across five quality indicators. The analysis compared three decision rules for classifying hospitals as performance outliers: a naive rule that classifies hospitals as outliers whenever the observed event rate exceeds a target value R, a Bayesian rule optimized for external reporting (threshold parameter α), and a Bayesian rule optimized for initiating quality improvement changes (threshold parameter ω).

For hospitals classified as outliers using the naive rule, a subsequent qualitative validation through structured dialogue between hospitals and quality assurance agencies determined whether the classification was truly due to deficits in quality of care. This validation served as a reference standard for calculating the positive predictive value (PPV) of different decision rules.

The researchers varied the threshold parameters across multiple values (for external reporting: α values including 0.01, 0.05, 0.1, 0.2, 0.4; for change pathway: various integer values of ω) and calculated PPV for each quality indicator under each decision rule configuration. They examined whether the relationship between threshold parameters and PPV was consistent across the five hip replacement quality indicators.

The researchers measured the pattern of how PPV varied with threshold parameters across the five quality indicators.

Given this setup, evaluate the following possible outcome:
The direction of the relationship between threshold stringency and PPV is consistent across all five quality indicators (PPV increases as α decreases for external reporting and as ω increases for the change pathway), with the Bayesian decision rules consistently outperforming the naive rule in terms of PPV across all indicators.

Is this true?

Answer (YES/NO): NO